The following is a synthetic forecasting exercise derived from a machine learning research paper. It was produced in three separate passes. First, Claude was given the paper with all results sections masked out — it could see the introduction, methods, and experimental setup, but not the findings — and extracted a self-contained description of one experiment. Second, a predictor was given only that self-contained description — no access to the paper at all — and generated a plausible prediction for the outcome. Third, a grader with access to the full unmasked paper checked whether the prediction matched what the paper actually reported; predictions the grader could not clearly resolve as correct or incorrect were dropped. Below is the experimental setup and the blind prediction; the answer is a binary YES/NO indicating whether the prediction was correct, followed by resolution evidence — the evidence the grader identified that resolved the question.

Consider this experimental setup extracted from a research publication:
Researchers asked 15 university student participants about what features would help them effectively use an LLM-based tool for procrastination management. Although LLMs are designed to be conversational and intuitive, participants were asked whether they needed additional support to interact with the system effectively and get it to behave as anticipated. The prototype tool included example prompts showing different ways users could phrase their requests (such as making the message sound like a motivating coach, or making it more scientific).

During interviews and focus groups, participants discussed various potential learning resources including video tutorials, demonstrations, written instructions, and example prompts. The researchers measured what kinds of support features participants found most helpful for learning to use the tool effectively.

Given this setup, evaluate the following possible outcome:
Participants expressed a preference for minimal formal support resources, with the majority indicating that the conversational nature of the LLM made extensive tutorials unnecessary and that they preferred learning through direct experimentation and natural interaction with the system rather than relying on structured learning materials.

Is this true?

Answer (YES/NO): NO